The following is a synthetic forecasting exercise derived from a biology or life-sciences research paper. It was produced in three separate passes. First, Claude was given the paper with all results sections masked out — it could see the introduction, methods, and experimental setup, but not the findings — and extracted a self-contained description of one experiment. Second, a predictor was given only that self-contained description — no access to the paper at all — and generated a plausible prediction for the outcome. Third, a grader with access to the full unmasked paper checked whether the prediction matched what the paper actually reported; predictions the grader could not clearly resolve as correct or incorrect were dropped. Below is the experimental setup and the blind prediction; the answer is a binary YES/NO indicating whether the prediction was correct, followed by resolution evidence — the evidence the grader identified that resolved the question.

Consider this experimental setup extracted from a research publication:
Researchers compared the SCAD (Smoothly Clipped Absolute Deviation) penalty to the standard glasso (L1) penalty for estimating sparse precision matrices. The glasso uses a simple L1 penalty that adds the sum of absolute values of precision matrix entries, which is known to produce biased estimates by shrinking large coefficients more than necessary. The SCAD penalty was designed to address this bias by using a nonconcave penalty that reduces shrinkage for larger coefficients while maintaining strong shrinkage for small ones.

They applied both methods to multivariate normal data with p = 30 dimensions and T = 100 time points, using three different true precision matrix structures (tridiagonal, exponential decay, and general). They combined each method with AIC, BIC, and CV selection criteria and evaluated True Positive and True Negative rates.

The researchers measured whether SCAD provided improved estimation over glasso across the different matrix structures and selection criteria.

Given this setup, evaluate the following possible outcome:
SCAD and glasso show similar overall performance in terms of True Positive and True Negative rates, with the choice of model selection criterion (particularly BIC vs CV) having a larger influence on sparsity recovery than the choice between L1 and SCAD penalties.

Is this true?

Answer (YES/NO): NO